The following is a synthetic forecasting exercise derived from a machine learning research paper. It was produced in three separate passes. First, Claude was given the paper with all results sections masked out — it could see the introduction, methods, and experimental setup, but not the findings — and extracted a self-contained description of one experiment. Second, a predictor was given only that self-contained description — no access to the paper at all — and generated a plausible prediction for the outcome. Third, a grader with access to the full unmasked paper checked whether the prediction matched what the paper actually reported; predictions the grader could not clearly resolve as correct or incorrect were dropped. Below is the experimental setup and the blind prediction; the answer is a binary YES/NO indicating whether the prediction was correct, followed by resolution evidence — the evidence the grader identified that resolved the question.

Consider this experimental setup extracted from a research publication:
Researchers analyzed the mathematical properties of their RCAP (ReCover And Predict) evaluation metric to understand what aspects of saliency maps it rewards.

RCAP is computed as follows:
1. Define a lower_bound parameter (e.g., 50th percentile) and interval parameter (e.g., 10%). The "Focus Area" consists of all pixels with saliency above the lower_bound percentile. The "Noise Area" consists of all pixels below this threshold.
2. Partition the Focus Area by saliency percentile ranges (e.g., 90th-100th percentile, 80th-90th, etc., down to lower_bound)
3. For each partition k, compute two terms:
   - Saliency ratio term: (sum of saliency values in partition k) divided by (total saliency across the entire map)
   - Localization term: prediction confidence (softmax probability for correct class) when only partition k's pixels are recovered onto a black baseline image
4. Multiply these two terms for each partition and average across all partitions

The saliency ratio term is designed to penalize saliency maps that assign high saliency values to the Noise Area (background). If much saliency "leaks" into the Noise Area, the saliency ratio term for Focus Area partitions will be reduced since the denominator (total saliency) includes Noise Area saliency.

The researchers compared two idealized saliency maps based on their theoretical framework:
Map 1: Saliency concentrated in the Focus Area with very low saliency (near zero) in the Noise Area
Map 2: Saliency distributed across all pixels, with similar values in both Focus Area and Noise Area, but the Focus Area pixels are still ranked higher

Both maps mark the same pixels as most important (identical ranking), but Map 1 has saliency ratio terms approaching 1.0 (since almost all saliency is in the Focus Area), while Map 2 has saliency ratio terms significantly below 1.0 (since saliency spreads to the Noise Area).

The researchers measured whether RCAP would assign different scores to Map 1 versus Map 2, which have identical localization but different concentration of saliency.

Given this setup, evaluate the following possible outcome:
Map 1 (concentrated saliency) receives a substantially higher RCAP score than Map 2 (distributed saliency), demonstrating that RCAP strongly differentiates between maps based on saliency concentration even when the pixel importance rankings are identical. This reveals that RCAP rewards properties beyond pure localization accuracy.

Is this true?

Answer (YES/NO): YES